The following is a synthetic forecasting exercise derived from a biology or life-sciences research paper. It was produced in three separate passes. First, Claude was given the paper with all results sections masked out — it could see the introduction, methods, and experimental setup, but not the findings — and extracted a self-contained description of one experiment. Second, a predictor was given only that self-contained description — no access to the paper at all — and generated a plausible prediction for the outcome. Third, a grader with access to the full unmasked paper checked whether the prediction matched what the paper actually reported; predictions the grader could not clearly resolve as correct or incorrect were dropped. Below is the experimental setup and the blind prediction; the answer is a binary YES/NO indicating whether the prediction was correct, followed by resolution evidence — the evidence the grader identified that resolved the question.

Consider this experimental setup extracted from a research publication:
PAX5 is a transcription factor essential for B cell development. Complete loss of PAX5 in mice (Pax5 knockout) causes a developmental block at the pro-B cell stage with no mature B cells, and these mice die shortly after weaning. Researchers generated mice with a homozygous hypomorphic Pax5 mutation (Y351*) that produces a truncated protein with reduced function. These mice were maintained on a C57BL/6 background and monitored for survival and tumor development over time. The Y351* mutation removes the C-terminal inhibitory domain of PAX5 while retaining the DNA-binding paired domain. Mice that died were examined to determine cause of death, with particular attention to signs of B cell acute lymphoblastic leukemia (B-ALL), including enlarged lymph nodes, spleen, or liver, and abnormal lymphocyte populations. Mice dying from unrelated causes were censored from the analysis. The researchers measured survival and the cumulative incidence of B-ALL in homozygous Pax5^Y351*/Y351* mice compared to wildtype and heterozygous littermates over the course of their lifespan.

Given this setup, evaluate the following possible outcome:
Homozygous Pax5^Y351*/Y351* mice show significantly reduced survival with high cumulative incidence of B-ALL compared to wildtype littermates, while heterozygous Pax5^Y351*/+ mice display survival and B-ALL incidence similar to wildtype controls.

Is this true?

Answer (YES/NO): NO